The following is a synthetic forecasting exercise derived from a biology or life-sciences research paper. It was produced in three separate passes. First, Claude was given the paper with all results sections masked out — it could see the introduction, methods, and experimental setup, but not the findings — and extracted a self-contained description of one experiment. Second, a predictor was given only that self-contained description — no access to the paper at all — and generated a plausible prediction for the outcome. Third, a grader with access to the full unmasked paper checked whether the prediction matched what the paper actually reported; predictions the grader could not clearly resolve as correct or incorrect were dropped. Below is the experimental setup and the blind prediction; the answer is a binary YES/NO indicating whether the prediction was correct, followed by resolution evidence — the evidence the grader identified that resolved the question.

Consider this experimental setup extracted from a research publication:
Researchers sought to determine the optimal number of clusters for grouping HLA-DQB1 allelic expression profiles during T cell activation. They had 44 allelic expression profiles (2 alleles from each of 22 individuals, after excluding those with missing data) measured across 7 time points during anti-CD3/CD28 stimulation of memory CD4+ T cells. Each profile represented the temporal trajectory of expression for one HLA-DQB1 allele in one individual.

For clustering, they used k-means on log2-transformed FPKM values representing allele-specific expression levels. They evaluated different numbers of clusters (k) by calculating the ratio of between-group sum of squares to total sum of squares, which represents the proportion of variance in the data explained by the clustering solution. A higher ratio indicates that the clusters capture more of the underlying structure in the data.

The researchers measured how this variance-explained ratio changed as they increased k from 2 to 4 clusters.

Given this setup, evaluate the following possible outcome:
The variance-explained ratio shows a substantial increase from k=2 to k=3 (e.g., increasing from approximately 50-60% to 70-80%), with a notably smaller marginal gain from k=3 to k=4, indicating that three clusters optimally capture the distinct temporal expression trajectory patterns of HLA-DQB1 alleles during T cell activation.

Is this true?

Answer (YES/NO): NO